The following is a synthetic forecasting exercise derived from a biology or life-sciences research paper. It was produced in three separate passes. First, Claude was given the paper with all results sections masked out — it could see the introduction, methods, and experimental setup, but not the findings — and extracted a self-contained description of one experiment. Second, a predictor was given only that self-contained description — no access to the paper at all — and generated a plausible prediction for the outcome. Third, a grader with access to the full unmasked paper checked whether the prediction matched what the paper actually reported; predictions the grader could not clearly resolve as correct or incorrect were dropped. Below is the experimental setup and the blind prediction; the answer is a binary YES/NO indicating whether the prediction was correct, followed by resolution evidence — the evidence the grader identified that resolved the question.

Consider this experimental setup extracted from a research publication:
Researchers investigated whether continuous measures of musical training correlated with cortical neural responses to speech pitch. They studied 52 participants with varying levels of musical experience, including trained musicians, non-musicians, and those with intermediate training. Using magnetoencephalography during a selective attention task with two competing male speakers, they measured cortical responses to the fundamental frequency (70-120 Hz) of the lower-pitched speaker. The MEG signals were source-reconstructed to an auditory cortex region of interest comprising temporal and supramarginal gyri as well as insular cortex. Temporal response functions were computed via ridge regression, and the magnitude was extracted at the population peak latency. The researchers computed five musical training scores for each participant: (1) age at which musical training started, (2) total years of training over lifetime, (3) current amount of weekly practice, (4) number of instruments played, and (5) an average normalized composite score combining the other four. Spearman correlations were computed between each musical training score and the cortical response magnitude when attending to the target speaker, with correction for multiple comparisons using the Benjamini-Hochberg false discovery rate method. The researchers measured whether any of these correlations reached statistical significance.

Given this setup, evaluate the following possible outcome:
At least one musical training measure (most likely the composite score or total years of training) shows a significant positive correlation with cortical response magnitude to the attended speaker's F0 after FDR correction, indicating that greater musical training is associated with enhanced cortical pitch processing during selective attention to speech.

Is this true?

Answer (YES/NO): NO